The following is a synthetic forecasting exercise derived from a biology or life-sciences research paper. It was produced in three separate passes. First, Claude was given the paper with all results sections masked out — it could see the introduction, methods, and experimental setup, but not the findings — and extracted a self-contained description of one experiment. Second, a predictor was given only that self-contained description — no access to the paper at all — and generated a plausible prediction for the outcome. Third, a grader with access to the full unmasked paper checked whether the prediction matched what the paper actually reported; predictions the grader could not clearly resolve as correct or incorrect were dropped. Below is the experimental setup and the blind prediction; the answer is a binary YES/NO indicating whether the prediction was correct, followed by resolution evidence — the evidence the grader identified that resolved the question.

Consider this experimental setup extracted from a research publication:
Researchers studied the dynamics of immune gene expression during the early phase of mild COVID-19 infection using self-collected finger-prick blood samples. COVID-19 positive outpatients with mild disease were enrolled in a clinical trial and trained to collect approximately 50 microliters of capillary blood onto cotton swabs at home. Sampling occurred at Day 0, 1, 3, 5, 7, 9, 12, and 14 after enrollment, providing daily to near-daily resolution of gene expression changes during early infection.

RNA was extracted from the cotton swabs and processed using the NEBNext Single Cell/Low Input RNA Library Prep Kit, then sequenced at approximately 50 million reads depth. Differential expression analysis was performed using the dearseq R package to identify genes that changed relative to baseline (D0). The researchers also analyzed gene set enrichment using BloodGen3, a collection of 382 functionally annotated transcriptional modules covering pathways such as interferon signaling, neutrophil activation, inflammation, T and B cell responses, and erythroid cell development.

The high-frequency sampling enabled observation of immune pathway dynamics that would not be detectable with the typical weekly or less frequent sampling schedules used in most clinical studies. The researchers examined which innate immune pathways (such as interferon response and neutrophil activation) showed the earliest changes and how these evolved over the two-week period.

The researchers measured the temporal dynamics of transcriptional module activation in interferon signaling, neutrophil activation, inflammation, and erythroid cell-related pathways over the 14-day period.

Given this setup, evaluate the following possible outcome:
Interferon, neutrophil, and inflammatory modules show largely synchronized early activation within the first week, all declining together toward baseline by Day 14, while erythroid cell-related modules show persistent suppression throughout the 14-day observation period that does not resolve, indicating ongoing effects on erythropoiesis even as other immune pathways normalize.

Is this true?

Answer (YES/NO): NO